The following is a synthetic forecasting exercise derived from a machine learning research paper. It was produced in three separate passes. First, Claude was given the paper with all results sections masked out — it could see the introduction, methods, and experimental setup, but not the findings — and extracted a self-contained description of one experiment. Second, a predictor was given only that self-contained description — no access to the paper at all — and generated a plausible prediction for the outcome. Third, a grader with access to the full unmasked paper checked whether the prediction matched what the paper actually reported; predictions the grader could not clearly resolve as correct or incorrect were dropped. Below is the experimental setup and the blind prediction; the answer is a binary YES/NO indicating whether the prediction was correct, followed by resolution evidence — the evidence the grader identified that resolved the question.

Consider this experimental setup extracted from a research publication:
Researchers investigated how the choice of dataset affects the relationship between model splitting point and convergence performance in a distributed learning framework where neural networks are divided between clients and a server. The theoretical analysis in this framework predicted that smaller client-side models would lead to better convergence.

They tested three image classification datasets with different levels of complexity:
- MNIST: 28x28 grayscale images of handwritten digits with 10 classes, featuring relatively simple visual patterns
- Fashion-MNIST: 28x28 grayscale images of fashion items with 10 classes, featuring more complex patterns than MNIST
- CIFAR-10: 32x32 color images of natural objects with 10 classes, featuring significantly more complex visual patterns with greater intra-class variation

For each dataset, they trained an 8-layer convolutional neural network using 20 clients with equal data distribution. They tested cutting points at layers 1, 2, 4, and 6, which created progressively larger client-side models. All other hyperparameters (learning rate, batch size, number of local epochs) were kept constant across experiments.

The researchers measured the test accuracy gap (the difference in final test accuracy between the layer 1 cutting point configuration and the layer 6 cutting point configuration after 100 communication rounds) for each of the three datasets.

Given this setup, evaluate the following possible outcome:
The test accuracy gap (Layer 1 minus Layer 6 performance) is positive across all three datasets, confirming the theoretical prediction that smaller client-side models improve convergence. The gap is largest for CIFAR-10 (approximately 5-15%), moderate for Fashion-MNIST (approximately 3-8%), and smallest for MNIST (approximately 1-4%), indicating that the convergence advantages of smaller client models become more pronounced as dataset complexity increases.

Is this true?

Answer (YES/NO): NO